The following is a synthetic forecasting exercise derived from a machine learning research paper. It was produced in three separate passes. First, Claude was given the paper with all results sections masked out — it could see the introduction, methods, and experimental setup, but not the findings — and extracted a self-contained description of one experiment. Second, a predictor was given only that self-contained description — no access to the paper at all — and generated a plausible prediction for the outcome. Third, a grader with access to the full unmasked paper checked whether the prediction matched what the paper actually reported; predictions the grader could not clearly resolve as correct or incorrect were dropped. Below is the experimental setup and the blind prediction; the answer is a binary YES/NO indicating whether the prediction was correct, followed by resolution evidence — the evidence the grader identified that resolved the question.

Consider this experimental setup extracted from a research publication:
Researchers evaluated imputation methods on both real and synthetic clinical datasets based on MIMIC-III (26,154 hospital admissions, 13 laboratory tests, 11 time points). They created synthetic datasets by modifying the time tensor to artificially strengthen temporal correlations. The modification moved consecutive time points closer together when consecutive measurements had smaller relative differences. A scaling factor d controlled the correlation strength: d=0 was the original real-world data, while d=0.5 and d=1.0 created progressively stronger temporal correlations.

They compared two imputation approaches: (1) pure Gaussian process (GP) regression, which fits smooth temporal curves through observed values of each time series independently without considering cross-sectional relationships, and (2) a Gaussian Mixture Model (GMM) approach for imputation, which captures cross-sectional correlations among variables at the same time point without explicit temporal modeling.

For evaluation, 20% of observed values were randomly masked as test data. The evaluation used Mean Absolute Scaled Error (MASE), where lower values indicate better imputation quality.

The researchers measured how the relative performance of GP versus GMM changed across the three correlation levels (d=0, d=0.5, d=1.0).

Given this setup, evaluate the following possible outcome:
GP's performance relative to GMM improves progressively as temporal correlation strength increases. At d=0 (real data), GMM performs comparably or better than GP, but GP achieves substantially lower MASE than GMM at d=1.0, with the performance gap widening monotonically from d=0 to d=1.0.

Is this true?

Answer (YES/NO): YES